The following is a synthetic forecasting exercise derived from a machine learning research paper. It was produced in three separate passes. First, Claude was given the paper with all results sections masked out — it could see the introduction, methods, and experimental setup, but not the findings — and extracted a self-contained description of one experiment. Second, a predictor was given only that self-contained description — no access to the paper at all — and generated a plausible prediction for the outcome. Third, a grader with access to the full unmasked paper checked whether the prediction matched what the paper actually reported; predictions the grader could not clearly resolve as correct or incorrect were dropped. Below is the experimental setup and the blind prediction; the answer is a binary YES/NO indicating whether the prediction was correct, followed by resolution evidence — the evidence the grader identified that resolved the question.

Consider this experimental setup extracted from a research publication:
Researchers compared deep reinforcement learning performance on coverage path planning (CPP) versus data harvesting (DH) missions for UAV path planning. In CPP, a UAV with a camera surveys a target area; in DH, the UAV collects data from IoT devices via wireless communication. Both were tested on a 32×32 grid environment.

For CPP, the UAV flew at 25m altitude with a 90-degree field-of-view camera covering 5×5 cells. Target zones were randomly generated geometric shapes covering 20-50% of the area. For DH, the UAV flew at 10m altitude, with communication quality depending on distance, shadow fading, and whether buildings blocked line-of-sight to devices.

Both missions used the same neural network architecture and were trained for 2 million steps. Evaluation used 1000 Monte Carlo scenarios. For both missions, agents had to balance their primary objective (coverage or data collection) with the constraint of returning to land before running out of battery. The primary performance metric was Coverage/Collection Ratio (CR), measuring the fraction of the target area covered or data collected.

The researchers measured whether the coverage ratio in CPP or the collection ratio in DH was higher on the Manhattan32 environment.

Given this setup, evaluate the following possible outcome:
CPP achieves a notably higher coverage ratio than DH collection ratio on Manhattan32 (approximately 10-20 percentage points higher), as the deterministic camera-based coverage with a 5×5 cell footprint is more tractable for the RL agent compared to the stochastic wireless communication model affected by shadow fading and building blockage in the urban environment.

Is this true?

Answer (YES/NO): NO